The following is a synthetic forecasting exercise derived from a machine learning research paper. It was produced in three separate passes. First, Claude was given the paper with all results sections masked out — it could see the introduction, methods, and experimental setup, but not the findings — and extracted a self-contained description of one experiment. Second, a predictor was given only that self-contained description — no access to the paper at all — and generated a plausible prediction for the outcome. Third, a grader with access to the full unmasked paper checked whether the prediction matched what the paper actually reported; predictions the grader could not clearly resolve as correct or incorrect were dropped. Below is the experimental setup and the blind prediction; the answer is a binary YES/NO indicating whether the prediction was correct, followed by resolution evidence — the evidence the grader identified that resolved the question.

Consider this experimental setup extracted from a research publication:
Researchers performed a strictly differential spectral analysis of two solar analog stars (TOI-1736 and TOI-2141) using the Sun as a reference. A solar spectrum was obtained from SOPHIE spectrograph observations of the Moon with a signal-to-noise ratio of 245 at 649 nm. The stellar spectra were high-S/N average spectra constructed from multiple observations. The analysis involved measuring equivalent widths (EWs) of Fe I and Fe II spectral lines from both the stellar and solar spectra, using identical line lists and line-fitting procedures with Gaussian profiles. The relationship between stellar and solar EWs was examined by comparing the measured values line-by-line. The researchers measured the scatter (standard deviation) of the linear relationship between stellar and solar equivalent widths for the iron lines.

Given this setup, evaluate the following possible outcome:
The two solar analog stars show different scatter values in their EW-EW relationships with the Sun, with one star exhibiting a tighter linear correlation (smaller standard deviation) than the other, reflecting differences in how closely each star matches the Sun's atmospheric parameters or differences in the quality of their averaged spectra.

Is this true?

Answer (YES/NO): NO